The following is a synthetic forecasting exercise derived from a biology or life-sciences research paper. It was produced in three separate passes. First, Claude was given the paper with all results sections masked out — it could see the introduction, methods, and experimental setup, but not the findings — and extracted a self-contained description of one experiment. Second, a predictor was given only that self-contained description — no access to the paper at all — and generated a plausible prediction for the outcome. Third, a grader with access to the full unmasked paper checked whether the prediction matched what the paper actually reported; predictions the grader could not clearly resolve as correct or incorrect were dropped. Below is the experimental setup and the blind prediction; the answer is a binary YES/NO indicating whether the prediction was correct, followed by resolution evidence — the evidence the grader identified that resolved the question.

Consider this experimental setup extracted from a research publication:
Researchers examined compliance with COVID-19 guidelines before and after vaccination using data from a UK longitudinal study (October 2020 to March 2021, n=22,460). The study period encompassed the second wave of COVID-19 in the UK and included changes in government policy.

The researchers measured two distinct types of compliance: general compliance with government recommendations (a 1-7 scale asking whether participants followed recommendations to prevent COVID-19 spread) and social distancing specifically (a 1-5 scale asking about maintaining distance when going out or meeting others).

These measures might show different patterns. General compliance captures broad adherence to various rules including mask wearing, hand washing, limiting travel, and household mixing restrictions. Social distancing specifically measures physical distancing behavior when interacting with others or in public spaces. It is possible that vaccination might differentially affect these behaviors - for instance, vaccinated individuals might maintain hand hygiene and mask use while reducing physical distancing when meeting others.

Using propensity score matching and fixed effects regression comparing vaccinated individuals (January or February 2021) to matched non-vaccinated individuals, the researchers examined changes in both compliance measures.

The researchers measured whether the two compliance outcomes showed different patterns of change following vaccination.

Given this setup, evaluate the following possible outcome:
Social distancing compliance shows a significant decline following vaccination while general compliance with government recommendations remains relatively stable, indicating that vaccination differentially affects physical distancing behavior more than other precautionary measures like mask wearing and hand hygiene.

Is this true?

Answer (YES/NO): NO